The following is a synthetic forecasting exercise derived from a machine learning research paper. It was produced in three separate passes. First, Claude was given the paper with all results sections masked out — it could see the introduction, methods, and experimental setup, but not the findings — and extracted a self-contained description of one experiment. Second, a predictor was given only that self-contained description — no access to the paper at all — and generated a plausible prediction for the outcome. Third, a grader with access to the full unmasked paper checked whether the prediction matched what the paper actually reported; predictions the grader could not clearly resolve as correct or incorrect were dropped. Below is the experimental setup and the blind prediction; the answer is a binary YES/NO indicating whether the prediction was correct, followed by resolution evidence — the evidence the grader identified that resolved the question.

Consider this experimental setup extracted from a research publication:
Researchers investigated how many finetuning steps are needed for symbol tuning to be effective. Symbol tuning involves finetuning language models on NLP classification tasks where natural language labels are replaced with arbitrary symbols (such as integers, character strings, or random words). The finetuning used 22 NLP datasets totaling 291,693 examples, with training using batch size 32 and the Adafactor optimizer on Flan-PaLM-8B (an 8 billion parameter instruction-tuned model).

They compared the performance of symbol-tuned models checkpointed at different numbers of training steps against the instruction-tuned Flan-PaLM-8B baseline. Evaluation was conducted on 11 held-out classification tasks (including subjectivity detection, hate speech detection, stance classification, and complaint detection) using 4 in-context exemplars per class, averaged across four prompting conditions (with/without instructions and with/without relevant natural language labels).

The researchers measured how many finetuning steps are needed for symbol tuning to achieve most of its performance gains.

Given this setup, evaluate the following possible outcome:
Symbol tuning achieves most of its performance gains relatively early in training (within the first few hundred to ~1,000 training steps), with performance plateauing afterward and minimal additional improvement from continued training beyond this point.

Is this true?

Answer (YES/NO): NO